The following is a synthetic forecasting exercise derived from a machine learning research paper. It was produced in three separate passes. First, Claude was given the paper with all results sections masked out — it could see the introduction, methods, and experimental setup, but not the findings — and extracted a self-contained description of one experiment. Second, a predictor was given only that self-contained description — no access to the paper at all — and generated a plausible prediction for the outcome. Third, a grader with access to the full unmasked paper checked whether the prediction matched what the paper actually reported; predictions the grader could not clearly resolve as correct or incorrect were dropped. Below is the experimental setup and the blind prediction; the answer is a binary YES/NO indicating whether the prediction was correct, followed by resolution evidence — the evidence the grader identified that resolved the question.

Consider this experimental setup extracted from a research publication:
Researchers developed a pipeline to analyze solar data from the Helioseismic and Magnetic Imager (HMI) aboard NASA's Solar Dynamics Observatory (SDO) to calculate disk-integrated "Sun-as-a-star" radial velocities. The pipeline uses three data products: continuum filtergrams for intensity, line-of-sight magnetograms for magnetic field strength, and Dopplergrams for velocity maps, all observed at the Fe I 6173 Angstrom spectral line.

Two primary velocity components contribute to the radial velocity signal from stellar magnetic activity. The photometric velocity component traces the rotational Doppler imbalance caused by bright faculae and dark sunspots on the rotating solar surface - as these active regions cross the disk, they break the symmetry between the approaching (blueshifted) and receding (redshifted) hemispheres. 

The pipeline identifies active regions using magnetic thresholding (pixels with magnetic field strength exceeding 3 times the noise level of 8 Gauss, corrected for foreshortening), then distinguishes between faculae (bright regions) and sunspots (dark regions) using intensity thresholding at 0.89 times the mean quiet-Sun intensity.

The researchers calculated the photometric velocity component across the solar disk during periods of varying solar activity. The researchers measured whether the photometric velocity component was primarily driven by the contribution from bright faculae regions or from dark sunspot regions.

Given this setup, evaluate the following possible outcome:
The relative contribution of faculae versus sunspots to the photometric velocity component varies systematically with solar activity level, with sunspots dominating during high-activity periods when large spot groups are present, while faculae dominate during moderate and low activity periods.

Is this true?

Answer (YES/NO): NO